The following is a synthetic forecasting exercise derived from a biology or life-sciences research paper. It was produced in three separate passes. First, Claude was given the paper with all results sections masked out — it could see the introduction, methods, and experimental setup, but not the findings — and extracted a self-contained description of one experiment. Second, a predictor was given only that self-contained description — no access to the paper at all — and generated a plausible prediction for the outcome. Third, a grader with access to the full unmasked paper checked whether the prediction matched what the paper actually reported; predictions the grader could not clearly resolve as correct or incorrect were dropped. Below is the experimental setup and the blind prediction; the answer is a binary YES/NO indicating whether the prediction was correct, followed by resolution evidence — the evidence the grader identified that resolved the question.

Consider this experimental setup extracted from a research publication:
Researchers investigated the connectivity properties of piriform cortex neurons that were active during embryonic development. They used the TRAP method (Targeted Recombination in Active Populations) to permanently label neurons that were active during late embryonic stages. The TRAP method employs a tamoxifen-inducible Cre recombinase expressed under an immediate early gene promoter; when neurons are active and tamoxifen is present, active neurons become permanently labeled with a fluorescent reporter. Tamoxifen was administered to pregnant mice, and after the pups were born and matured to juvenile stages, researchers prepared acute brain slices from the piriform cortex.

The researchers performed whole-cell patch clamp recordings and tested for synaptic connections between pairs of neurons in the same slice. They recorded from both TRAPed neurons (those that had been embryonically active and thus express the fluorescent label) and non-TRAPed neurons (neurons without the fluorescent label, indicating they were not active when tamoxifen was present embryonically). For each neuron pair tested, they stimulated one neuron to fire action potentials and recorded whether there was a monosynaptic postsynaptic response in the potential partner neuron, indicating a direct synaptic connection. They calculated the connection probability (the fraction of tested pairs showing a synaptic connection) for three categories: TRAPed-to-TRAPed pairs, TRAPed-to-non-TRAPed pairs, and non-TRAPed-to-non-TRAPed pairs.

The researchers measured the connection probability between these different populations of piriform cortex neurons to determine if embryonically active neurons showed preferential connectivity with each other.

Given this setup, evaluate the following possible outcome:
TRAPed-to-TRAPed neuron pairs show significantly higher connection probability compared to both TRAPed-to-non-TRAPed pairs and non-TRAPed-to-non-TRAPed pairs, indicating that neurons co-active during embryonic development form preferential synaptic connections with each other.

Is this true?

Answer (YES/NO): NO